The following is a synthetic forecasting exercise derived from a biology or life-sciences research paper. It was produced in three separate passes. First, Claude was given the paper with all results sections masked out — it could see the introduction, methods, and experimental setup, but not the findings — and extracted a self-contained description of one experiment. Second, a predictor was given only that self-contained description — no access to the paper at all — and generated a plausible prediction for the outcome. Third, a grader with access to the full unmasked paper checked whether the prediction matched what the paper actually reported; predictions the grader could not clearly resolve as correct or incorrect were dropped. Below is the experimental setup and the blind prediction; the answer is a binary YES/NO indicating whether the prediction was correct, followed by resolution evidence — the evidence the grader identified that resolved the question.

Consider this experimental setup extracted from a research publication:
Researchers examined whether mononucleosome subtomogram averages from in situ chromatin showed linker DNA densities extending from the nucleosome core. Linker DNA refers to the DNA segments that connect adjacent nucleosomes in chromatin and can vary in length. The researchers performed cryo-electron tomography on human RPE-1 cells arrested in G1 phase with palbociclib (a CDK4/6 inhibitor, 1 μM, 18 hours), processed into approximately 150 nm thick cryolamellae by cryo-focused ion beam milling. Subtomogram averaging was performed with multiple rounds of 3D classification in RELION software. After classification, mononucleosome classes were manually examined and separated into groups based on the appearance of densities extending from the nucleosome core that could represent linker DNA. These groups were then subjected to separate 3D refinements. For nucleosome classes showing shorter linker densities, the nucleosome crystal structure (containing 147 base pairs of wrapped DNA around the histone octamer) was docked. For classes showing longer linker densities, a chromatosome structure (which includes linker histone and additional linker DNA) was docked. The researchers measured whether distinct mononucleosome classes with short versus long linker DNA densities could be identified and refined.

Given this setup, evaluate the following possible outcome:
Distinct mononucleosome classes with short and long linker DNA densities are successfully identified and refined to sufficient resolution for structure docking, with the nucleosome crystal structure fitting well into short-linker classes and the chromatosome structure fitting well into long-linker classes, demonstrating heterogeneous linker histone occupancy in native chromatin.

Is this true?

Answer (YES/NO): NO